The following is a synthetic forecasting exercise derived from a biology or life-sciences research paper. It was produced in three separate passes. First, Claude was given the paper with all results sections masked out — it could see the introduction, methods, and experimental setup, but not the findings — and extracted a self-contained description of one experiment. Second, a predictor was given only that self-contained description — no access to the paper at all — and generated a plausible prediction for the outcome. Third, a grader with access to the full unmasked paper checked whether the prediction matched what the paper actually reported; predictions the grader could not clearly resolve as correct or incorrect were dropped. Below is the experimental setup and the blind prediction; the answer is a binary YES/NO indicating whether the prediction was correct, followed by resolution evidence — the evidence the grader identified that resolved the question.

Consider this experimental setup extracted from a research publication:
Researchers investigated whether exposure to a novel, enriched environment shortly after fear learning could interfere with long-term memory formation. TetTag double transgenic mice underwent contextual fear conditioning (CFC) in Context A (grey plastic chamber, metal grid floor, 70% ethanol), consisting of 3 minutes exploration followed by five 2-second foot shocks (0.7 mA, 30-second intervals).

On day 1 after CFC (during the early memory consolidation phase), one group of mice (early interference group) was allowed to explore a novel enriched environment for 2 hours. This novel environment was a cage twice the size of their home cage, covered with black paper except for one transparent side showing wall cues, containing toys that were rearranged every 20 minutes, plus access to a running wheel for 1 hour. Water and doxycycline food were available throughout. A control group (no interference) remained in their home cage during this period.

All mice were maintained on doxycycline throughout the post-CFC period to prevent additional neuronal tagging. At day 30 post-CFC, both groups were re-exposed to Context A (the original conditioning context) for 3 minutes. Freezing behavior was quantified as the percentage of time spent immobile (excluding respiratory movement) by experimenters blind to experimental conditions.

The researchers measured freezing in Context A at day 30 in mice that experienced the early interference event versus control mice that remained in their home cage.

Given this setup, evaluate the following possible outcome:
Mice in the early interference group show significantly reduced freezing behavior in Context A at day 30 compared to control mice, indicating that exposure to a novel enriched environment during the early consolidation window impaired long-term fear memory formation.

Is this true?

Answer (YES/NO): YES